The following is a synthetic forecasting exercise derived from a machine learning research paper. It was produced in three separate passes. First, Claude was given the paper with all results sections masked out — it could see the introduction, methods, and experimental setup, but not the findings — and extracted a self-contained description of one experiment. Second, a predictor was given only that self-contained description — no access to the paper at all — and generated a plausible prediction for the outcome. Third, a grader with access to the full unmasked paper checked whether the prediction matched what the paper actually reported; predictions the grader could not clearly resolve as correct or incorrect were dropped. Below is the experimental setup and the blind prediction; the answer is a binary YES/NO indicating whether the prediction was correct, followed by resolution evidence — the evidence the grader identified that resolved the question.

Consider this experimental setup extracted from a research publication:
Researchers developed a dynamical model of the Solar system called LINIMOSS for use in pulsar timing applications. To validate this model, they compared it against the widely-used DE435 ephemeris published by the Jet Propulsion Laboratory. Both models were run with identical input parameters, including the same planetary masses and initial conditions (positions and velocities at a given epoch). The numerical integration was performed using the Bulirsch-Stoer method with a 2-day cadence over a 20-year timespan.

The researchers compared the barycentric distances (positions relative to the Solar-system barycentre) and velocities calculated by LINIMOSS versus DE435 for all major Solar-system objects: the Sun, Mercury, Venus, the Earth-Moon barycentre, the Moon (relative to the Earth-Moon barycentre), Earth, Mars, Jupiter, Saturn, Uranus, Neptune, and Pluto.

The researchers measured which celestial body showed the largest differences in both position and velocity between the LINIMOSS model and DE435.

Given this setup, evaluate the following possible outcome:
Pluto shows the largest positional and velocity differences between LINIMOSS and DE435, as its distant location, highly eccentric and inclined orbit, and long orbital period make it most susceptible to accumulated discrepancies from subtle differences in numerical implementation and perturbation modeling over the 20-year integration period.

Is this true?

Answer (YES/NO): NO